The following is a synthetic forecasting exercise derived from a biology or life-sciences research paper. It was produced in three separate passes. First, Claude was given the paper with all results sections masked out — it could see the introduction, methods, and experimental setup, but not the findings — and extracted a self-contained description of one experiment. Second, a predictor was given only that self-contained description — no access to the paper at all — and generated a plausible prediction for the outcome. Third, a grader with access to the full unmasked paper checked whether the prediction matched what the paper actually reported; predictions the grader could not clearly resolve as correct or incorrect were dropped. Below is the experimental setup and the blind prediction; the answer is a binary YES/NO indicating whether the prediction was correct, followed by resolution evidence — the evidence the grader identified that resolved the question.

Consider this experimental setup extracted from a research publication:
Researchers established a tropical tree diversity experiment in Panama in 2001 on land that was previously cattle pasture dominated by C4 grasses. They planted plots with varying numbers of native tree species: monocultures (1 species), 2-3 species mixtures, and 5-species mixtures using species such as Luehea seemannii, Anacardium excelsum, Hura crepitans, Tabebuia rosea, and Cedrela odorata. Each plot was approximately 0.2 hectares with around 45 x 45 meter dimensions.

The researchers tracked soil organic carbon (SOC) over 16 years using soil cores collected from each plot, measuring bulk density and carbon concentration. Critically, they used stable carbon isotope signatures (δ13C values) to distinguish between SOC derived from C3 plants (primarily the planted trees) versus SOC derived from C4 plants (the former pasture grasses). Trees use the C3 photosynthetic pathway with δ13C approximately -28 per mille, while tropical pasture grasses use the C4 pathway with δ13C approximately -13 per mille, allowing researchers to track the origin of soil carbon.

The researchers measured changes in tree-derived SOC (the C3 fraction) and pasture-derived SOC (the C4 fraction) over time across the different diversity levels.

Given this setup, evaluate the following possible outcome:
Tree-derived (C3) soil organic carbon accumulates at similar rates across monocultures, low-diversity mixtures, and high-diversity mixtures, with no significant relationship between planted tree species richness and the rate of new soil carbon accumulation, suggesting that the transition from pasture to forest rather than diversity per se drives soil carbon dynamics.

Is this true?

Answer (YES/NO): YES